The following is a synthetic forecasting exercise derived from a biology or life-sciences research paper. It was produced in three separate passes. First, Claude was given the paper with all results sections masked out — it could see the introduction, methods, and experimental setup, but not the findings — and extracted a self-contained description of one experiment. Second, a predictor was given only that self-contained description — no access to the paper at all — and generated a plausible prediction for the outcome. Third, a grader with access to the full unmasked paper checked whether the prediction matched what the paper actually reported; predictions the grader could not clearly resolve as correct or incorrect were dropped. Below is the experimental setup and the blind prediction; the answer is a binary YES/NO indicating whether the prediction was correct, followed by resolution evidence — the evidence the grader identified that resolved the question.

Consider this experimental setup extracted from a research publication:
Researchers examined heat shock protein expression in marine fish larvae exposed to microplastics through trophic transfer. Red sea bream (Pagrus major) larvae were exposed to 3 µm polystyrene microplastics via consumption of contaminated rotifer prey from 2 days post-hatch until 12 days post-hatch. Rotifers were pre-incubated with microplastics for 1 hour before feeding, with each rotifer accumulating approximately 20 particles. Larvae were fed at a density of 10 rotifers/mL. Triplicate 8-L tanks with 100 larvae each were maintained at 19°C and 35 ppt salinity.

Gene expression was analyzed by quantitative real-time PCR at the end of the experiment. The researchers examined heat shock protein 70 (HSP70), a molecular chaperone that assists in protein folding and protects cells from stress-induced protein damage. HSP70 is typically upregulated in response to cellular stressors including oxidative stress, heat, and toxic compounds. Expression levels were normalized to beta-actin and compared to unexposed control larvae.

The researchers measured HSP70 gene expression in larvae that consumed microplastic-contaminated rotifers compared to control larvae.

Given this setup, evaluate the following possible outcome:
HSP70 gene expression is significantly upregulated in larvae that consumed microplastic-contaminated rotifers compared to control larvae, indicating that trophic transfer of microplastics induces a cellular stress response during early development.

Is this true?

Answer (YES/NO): NO